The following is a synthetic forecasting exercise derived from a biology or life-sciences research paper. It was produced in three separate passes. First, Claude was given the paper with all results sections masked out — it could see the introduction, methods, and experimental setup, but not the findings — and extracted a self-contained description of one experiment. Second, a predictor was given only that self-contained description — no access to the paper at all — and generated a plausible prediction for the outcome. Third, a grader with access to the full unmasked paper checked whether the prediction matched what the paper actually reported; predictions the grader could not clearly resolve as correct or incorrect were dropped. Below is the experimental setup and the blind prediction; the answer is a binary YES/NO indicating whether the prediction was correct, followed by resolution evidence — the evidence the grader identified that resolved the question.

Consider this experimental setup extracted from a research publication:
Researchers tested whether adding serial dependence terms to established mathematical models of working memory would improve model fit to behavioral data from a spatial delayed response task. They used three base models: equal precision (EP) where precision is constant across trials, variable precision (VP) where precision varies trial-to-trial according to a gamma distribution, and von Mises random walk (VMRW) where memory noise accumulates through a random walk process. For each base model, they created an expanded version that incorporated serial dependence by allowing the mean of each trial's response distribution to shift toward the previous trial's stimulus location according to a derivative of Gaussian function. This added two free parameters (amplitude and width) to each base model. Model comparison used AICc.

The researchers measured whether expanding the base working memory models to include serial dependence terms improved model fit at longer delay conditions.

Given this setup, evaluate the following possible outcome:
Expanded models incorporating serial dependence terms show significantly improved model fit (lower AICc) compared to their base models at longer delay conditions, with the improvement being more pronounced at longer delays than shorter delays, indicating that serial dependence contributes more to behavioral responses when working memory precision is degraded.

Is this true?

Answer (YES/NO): NO